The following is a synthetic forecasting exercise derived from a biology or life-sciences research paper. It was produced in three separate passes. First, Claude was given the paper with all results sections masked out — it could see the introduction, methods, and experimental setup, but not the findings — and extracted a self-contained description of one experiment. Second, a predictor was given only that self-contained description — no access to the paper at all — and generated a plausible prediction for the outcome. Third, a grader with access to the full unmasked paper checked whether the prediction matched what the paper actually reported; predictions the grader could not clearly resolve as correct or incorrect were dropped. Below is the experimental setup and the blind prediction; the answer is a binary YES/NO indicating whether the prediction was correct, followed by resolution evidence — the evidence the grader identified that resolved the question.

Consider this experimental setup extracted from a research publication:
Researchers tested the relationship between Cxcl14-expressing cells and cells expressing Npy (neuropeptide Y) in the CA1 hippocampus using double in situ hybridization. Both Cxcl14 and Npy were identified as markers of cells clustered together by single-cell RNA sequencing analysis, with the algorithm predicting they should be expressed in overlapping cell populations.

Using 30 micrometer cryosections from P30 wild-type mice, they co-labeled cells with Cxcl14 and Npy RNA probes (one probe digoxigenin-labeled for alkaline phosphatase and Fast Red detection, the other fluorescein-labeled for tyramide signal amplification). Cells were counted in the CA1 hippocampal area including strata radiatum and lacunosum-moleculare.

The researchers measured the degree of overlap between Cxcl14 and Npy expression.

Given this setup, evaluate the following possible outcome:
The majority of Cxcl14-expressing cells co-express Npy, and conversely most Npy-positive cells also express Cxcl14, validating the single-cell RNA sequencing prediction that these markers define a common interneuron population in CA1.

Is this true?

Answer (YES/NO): NO